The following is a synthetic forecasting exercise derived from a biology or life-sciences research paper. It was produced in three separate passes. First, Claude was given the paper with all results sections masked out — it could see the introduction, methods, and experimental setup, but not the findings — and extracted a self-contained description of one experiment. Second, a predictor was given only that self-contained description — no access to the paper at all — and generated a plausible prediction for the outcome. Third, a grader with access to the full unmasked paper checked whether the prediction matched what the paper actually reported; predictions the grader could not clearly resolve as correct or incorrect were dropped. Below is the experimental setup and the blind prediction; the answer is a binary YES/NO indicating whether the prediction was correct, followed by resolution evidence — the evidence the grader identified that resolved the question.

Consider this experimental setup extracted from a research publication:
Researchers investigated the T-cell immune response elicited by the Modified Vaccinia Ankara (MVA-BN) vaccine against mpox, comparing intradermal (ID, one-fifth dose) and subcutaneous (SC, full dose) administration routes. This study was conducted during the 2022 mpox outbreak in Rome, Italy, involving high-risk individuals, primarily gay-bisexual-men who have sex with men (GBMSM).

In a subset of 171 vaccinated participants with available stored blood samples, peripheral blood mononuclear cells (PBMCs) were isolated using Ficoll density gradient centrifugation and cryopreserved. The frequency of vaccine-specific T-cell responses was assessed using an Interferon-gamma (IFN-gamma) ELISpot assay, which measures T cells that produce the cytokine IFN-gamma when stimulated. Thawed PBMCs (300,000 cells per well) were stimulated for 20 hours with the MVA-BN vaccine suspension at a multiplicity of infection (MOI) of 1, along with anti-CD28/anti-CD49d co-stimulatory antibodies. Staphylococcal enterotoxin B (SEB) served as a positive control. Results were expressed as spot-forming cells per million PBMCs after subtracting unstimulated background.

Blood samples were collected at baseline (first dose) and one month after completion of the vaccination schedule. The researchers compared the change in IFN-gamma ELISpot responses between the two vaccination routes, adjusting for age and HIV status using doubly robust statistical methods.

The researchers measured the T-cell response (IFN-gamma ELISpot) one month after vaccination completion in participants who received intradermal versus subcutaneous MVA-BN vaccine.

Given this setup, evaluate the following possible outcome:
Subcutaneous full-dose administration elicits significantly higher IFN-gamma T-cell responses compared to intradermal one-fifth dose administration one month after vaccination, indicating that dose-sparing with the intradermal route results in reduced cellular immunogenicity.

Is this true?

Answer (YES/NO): NO